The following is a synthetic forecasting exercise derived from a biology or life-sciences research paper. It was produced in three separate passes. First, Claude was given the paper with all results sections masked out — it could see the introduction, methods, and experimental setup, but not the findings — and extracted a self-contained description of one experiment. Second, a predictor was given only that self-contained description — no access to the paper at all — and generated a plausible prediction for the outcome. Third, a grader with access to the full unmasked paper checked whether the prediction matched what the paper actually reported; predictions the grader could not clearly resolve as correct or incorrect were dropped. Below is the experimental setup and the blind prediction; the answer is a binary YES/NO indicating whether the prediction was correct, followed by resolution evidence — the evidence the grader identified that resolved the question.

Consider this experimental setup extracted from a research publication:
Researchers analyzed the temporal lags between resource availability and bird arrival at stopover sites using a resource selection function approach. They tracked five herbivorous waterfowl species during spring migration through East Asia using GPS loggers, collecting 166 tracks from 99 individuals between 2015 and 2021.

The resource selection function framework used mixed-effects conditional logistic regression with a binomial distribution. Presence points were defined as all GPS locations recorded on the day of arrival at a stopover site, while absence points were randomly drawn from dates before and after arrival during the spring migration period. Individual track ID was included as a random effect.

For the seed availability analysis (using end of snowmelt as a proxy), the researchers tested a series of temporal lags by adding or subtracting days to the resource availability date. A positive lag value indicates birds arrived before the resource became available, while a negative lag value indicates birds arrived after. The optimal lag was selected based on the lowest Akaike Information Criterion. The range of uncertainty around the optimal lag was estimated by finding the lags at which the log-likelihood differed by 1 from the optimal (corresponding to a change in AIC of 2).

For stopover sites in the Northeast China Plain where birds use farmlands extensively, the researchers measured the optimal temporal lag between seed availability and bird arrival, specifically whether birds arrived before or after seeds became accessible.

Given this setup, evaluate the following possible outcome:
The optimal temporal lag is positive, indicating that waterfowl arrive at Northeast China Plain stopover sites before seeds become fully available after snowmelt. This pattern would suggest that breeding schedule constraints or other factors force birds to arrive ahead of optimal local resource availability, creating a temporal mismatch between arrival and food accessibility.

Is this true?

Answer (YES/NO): NO